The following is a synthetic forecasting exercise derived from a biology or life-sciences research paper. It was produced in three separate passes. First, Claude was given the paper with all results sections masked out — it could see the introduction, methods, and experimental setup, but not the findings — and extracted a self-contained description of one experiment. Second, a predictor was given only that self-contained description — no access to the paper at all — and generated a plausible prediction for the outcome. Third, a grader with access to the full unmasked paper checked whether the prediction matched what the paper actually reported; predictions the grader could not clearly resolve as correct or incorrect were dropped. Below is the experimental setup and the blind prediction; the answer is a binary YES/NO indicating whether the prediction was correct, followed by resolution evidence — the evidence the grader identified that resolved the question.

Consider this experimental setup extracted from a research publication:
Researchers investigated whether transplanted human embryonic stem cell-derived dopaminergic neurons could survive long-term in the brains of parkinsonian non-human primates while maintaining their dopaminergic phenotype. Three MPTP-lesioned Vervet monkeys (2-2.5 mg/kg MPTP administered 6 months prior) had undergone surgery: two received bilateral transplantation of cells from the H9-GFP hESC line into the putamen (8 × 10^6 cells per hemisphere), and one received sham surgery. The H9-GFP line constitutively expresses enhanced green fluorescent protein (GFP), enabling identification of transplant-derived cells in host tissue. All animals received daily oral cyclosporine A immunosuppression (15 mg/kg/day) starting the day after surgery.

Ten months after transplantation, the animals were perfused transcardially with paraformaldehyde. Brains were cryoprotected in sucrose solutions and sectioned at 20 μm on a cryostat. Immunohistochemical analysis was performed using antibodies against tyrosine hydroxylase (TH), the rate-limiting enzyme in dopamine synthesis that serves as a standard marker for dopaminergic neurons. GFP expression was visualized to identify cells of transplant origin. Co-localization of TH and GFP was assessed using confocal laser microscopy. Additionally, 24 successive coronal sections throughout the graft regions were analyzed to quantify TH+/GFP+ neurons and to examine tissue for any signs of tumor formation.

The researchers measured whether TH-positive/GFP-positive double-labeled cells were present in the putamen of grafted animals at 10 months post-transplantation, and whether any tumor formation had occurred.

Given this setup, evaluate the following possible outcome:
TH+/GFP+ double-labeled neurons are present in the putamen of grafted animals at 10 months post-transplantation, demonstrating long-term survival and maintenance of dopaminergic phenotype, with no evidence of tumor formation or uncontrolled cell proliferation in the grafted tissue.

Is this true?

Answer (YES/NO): YES